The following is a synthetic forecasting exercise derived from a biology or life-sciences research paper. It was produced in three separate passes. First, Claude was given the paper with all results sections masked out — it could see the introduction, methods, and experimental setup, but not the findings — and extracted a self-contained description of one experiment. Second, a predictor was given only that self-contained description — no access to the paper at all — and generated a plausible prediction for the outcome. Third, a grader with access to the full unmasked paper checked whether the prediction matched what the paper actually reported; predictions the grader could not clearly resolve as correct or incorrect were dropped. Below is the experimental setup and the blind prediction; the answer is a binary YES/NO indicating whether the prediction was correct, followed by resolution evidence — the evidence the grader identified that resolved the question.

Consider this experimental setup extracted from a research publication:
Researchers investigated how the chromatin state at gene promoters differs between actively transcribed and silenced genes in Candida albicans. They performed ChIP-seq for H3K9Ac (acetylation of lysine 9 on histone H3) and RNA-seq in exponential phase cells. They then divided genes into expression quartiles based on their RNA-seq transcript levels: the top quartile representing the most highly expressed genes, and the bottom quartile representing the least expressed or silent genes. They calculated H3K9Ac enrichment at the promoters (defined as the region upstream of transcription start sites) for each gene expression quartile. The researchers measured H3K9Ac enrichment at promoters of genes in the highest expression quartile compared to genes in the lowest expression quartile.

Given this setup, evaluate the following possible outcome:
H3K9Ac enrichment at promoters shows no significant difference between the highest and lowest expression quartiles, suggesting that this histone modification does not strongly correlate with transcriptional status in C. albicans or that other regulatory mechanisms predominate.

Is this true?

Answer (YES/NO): NO